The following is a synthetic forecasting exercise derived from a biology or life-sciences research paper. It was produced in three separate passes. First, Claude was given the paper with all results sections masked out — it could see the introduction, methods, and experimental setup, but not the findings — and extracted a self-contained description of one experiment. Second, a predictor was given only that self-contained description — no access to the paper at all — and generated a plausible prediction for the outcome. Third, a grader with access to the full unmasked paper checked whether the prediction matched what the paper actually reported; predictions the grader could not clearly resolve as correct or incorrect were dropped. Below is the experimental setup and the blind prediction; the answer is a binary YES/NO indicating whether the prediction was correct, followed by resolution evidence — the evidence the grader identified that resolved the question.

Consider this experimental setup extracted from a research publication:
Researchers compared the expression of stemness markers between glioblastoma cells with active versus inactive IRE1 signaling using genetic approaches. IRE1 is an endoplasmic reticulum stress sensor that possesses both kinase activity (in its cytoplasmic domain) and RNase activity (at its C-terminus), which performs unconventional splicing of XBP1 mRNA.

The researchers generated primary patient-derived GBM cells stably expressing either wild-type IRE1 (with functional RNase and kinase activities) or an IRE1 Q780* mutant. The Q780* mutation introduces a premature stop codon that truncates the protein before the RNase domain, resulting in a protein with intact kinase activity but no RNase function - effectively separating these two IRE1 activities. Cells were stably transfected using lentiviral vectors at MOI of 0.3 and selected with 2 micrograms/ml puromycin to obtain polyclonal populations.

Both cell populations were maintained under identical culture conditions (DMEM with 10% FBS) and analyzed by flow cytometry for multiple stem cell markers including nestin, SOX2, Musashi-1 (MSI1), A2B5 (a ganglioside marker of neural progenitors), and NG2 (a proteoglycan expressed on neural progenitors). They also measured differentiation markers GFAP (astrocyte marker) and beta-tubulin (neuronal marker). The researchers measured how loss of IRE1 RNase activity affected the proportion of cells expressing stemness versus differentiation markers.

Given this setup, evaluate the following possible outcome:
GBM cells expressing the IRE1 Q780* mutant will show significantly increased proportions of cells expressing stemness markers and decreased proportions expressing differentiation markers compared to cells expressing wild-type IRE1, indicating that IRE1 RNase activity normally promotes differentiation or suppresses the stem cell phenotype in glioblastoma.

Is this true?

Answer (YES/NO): YES